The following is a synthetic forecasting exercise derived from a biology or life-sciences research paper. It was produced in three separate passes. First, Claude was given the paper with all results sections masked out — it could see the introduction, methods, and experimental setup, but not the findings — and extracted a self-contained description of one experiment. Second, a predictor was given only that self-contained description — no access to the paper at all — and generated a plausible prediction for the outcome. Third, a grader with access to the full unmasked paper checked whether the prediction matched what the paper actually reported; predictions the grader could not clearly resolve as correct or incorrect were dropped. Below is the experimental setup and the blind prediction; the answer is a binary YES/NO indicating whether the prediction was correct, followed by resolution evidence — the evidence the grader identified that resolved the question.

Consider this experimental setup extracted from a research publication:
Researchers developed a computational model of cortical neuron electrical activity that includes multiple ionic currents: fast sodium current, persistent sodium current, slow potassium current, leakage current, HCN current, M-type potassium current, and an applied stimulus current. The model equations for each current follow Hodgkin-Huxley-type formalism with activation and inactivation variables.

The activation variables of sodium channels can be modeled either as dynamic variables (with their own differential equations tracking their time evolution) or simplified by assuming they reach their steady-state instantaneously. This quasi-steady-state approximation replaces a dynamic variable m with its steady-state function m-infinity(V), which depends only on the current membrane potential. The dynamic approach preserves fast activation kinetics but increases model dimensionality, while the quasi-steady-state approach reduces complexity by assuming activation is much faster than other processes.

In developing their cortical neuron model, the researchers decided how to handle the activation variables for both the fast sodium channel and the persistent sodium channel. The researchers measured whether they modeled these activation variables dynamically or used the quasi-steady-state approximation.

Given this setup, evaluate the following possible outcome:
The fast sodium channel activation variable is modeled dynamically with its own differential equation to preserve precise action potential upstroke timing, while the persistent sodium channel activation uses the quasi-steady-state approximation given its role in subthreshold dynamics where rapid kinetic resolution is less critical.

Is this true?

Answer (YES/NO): NO